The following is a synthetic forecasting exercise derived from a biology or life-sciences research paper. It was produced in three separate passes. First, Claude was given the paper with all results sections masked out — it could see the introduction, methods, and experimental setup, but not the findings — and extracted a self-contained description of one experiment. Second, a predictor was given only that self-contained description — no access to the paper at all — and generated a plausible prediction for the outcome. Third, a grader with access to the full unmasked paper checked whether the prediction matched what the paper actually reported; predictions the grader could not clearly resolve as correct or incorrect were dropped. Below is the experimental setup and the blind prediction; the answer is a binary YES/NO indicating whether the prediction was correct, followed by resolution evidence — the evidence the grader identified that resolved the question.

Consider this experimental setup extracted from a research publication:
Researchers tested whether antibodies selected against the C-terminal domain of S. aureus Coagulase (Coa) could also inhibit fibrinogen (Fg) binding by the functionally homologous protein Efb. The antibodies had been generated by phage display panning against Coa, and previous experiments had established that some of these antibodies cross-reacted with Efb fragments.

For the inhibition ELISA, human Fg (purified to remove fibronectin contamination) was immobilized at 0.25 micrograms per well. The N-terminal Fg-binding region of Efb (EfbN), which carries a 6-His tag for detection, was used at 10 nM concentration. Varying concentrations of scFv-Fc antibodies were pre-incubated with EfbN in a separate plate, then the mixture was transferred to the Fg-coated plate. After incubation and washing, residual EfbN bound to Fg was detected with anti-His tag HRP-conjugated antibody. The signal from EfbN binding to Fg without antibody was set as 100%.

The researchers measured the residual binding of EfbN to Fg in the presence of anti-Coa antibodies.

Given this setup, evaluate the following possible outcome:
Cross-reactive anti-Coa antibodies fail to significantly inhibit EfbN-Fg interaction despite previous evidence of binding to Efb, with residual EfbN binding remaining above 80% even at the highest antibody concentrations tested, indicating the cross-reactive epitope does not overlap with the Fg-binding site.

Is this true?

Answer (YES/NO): NO